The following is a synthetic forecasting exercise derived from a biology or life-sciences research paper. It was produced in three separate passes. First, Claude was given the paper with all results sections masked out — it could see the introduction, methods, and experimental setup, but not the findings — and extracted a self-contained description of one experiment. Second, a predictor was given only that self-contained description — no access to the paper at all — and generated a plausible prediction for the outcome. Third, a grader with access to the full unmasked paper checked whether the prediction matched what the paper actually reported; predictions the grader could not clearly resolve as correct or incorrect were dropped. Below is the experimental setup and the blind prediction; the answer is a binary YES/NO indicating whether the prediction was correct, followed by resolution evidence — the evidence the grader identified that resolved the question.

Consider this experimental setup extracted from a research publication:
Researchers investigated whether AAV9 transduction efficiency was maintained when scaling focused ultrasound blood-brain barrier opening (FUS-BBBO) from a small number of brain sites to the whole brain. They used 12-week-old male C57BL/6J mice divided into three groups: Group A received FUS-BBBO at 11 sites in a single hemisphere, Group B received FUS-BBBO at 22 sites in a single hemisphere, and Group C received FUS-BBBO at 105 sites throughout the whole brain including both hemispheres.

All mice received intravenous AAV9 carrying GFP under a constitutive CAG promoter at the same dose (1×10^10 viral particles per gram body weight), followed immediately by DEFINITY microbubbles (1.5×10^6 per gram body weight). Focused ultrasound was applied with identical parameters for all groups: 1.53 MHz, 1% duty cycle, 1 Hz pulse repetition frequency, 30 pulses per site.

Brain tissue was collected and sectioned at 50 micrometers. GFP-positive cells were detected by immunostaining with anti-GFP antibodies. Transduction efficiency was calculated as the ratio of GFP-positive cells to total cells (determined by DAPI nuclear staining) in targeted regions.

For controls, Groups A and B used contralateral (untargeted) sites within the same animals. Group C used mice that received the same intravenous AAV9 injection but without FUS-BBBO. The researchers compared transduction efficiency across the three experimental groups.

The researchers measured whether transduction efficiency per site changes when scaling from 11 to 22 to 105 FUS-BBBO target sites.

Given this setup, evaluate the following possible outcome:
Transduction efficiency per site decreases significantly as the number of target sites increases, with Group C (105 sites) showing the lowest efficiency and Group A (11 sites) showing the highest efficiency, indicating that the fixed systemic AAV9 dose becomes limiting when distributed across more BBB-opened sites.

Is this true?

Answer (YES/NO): NO